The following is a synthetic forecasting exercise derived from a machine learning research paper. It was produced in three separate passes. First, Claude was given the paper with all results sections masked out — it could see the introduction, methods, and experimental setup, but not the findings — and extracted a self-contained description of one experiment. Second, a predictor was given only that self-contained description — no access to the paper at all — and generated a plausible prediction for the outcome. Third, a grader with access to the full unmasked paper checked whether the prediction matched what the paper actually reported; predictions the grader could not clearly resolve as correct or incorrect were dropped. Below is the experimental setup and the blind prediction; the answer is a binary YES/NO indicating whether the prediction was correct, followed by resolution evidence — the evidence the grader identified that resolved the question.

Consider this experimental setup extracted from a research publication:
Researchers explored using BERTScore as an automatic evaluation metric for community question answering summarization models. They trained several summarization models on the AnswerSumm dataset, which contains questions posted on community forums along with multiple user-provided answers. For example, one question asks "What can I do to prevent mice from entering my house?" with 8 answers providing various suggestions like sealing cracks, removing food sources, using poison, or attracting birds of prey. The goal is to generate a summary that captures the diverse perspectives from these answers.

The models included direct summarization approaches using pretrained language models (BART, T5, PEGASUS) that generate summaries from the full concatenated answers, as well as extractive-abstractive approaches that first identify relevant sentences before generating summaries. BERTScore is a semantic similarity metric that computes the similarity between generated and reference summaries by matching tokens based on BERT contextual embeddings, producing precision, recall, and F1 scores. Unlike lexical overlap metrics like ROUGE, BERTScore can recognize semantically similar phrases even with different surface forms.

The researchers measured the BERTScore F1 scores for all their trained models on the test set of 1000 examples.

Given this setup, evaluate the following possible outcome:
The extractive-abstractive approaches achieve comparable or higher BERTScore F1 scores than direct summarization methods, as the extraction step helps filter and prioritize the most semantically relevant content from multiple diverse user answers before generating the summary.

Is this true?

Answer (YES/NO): YES